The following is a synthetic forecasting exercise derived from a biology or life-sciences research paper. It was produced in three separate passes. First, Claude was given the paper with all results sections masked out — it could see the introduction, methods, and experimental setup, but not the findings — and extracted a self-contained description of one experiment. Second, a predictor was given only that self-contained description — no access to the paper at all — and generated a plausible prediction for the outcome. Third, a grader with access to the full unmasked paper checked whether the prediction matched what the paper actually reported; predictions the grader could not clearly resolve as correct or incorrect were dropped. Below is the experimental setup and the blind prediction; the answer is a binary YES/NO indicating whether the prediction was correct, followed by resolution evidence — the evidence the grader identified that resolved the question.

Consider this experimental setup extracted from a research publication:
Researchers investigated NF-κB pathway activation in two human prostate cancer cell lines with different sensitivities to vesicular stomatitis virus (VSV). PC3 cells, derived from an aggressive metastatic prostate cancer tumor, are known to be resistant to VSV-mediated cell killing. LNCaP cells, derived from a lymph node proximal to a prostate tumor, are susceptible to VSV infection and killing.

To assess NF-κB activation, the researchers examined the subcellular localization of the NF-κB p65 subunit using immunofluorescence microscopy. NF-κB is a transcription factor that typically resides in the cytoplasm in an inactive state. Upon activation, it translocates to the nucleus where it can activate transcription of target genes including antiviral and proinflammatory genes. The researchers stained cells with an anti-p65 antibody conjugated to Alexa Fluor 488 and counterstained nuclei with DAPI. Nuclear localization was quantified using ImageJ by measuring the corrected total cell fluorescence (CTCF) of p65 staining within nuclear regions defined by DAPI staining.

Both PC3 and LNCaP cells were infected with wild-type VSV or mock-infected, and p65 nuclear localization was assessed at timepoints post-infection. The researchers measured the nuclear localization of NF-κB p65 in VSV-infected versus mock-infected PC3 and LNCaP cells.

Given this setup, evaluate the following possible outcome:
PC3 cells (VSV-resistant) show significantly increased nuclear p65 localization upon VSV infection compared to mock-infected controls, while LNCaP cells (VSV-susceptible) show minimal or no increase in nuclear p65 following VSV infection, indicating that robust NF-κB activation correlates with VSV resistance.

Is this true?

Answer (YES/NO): YES